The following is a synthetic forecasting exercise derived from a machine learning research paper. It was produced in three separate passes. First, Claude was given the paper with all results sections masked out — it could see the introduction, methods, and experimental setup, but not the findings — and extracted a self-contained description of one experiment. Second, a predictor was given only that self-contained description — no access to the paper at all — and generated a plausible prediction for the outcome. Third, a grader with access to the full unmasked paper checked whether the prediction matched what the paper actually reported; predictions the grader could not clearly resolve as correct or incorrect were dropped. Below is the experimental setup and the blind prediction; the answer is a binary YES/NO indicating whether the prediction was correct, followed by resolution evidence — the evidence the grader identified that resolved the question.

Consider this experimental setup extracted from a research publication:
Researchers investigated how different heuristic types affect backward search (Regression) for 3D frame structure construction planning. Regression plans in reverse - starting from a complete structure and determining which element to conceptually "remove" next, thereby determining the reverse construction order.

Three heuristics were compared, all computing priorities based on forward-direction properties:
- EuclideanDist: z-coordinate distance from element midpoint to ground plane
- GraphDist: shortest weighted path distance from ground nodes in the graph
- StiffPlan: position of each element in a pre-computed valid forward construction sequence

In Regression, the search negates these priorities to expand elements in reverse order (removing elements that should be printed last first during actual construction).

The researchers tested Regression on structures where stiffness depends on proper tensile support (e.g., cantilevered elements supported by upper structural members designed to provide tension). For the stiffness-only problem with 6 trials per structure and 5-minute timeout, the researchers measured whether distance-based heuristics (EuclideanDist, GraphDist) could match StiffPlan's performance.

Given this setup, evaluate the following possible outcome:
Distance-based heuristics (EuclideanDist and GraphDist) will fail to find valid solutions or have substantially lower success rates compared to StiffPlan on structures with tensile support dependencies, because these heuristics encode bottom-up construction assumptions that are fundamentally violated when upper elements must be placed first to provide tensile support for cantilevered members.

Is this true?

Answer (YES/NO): NO